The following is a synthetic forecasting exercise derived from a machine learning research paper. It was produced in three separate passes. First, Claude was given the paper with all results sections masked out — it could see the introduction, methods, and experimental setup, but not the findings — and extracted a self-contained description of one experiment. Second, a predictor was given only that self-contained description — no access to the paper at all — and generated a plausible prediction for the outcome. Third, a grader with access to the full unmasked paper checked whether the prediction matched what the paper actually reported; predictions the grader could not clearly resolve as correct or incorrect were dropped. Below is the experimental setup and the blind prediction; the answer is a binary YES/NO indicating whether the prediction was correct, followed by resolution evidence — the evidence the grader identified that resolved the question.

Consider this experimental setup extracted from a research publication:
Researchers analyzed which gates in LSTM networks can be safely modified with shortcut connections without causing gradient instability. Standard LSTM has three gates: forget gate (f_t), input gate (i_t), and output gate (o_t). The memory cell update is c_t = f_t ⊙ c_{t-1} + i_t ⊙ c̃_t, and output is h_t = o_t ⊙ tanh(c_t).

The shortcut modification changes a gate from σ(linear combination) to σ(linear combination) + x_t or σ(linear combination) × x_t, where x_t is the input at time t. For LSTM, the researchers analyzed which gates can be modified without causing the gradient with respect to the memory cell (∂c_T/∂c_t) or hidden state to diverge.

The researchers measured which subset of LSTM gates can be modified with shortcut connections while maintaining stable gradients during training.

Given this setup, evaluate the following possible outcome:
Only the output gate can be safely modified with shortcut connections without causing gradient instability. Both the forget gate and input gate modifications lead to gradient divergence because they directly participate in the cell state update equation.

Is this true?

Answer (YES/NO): NO